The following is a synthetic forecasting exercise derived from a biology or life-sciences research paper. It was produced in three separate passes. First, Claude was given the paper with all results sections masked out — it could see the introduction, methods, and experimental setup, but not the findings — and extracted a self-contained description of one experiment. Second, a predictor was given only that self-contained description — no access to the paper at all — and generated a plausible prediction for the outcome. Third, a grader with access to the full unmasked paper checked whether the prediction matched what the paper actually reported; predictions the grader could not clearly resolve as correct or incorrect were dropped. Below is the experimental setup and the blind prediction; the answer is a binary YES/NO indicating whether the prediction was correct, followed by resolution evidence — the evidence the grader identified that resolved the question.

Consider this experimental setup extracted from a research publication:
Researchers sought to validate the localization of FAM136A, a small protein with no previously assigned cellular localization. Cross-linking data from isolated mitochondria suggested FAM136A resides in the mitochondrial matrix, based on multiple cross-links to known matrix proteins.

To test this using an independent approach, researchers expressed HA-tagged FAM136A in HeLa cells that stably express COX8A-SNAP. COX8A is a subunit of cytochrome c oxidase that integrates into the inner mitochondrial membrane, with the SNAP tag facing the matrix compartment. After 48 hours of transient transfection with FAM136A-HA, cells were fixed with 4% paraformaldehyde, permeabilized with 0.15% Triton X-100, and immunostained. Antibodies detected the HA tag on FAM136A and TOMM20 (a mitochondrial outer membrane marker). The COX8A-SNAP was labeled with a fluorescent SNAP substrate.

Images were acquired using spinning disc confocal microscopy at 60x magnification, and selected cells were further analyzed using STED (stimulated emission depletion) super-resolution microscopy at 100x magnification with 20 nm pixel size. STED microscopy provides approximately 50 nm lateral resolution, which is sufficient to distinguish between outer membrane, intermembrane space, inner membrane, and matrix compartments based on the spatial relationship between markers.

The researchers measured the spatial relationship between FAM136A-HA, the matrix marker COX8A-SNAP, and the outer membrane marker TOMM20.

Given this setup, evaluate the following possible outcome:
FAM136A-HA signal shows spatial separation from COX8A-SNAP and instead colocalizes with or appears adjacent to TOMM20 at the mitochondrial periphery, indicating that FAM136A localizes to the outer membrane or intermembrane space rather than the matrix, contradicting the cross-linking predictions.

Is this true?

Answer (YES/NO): NO